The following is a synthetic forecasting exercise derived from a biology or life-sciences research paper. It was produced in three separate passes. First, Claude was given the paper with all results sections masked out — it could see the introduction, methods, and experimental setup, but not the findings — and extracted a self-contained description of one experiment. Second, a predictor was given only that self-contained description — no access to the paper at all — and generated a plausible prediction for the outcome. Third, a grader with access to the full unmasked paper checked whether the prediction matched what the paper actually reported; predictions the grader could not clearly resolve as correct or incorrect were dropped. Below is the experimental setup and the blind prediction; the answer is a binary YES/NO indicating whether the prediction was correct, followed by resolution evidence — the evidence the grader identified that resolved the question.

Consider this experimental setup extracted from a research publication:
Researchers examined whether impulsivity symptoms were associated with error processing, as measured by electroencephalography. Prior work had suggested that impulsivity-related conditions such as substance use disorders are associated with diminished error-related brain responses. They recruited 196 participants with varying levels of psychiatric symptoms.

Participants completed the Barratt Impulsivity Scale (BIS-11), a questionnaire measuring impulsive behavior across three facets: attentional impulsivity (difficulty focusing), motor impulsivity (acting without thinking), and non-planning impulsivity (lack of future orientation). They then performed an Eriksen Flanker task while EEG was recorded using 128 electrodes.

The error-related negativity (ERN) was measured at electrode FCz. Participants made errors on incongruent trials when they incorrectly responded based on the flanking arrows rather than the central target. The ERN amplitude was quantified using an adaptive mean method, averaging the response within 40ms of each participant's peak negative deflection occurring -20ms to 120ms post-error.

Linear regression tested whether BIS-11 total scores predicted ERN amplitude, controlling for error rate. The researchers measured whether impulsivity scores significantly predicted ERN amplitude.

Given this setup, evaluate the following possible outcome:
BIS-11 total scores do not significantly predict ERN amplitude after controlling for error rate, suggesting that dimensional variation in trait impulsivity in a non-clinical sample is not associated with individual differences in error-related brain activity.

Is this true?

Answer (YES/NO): YES